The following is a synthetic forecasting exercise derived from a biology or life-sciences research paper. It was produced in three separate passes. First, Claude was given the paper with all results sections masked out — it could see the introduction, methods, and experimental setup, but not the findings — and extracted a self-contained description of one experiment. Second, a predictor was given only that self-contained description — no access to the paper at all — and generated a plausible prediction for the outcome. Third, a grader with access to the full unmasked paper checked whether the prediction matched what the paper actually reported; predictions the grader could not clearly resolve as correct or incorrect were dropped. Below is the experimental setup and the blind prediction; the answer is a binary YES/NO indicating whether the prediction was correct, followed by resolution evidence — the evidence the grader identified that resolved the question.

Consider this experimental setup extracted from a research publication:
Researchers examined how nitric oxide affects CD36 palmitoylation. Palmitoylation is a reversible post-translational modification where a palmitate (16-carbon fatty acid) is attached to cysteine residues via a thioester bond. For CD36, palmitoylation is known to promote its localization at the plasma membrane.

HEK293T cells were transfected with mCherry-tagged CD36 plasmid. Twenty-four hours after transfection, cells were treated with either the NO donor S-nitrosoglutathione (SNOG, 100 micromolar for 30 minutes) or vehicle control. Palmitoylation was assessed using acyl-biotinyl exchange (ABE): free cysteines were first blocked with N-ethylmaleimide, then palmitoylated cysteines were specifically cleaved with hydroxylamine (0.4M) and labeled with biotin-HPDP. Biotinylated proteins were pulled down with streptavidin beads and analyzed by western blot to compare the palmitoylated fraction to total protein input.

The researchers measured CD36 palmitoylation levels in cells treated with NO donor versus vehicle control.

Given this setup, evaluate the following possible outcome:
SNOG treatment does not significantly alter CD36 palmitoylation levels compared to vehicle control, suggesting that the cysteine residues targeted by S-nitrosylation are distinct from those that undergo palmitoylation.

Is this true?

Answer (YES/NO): NO